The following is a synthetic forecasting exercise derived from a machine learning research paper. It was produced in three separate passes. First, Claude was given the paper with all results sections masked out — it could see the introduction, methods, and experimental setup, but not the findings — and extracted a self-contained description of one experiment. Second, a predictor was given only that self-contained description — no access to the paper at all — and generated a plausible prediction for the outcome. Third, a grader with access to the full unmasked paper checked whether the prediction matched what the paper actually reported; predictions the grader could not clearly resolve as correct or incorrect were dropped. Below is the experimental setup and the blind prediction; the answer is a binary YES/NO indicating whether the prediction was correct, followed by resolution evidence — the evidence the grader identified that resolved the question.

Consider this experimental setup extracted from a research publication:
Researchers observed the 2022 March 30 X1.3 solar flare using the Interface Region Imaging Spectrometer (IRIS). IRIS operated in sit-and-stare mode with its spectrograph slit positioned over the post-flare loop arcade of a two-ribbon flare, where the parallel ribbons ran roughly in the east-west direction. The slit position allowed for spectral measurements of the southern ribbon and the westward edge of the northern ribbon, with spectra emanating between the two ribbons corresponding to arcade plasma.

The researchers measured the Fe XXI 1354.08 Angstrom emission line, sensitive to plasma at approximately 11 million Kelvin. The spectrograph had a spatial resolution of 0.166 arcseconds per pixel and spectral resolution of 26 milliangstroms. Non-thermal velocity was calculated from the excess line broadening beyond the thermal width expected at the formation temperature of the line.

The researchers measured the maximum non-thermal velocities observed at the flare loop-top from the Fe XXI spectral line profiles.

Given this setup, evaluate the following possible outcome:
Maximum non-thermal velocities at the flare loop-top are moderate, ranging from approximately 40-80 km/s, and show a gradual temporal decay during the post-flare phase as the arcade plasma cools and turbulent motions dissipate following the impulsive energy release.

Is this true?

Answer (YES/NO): NO